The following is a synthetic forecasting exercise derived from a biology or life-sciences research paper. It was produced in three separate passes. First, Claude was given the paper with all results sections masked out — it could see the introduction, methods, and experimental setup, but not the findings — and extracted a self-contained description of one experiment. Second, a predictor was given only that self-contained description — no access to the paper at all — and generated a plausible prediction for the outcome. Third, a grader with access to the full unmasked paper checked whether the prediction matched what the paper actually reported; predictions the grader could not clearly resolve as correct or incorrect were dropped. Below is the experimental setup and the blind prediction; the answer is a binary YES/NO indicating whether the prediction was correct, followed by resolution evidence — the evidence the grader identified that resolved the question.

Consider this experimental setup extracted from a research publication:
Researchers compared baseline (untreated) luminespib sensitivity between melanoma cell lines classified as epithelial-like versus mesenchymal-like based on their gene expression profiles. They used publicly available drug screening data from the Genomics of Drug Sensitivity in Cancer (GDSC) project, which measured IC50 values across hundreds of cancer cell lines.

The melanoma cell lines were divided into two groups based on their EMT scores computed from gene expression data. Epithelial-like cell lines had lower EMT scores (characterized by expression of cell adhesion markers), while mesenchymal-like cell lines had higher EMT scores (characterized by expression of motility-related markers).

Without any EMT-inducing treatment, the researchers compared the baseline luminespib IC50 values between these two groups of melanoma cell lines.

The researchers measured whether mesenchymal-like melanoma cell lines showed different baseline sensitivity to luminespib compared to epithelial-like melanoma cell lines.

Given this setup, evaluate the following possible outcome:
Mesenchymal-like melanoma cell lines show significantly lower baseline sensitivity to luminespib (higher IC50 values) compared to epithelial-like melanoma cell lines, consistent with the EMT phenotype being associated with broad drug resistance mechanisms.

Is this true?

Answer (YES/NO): NO